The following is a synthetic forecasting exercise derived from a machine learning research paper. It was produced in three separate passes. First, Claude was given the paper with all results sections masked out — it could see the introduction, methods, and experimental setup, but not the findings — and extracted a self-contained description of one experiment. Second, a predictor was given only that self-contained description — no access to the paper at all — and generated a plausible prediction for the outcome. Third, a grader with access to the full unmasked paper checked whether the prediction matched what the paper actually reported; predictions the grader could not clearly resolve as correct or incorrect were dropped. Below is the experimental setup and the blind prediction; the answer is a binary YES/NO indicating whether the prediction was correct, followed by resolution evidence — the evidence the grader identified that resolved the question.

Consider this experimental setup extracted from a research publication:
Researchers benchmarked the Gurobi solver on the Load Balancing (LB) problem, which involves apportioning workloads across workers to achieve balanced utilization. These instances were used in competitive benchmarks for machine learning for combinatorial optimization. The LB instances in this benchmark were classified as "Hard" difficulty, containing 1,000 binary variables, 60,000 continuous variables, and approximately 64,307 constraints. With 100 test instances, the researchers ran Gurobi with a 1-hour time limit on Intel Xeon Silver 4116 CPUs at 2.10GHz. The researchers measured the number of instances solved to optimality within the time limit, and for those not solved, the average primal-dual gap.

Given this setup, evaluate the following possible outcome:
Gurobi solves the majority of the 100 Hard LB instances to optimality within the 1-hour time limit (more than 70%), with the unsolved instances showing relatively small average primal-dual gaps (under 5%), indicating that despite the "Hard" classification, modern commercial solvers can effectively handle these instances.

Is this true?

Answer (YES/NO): NO